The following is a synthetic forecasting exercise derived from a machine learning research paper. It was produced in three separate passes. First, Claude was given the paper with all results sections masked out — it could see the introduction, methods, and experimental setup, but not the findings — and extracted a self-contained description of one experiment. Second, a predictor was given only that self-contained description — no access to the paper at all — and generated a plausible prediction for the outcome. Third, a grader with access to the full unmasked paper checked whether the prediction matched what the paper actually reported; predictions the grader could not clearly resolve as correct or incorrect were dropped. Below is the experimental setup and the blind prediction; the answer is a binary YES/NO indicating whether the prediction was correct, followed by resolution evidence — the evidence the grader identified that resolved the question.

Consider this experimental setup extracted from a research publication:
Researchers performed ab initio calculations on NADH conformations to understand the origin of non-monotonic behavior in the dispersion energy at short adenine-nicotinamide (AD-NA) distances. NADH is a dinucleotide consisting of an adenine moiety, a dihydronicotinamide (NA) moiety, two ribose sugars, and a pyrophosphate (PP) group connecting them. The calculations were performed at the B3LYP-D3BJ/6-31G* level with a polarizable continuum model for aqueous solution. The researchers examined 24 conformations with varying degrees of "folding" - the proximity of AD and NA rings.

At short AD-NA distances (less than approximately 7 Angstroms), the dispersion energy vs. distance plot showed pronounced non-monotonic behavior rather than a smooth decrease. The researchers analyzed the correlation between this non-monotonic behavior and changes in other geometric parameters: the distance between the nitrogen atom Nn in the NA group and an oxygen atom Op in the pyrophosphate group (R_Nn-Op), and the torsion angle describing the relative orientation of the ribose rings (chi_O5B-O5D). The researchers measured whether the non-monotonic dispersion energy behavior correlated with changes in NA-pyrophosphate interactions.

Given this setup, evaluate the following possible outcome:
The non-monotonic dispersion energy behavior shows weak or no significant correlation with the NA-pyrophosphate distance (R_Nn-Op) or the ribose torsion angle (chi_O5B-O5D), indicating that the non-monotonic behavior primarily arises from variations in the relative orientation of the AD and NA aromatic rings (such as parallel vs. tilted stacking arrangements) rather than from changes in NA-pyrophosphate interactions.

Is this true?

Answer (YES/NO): NO